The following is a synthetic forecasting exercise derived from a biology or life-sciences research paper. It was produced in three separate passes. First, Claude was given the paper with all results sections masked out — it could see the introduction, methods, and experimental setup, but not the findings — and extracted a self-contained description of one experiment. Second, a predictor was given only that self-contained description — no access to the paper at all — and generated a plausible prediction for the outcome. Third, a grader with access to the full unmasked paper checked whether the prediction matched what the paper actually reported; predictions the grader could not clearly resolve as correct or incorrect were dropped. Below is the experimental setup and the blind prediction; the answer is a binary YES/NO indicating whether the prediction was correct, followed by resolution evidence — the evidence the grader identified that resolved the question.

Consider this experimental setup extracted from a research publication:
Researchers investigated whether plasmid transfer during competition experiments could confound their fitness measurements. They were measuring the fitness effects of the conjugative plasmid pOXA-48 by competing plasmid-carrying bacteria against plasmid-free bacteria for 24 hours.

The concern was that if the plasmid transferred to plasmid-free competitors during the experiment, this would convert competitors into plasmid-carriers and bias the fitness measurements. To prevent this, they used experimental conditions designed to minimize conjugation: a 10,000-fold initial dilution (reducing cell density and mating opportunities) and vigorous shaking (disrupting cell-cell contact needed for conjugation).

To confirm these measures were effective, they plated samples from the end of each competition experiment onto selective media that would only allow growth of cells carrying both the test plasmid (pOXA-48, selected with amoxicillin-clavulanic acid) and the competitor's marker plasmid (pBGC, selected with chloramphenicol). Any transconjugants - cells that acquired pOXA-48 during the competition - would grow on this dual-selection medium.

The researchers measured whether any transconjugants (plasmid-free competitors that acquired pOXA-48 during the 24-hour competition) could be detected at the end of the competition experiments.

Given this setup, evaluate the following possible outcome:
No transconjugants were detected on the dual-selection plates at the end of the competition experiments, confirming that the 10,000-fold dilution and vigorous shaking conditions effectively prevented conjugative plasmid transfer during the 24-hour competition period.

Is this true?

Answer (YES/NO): YES